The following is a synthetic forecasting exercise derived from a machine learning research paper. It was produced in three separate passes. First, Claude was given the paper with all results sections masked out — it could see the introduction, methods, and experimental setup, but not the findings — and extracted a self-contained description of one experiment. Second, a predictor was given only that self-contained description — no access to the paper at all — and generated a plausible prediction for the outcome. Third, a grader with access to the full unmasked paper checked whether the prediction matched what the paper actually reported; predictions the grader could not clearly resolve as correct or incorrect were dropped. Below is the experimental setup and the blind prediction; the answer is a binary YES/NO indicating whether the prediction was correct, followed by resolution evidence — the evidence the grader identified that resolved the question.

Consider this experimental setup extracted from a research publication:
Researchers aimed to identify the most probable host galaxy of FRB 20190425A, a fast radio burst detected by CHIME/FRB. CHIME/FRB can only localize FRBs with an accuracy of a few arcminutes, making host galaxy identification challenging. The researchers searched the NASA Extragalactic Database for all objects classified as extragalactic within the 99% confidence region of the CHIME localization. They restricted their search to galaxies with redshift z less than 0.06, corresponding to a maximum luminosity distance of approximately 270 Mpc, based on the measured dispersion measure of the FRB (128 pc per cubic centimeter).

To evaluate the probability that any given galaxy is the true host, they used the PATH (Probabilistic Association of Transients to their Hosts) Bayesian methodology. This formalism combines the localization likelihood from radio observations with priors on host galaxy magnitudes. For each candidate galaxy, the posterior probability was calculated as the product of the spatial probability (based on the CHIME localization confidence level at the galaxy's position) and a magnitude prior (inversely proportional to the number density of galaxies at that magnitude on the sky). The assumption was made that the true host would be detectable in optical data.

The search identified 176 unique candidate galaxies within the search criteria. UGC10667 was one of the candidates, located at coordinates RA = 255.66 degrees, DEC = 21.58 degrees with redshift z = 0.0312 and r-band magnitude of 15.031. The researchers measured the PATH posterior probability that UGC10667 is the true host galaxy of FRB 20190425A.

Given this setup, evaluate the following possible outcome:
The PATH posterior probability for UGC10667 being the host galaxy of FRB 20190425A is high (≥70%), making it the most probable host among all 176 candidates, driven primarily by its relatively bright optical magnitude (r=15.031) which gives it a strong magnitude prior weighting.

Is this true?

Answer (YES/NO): YES